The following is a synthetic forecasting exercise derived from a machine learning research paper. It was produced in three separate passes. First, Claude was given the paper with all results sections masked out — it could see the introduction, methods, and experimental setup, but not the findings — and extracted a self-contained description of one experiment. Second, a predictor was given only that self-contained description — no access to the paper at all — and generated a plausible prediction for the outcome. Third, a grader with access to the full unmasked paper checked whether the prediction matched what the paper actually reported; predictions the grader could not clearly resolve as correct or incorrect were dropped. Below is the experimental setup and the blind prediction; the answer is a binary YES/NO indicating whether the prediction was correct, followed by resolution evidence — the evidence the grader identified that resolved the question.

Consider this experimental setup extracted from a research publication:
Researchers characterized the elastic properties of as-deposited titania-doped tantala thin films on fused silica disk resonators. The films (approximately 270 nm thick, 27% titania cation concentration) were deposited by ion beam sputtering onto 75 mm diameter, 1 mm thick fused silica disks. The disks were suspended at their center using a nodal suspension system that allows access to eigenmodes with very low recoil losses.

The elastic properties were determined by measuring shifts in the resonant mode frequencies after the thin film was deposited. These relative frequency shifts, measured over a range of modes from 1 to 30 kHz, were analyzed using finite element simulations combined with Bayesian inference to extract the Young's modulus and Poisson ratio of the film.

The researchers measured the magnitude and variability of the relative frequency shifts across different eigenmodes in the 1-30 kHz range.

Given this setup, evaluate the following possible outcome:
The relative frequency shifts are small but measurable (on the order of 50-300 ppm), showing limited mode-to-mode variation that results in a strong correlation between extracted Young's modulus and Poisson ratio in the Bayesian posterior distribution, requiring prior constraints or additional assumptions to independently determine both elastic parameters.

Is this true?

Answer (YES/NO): NO